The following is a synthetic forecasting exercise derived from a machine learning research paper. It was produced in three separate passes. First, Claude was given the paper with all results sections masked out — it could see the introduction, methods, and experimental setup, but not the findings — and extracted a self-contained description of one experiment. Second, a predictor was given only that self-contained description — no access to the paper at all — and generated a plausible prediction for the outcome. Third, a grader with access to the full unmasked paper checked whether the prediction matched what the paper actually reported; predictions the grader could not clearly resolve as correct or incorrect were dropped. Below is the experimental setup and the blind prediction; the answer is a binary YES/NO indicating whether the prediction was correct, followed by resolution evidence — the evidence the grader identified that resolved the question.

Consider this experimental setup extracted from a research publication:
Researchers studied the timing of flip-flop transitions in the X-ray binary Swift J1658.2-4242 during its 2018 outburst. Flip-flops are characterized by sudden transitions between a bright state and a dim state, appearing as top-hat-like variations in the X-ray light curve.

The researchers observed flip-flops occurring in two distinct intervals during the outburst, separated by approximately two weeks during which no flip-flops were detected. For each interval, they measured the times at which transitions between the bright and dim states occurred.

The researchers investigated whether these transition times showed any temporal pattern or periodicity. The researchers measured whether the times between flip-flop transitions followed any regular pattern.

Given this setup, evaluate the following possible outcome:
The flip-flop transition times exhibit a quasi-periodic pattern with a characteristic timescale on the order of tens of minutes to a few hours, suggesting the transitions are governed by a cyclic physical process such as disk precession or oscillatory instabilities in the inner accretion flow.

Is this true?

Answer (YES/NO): NO